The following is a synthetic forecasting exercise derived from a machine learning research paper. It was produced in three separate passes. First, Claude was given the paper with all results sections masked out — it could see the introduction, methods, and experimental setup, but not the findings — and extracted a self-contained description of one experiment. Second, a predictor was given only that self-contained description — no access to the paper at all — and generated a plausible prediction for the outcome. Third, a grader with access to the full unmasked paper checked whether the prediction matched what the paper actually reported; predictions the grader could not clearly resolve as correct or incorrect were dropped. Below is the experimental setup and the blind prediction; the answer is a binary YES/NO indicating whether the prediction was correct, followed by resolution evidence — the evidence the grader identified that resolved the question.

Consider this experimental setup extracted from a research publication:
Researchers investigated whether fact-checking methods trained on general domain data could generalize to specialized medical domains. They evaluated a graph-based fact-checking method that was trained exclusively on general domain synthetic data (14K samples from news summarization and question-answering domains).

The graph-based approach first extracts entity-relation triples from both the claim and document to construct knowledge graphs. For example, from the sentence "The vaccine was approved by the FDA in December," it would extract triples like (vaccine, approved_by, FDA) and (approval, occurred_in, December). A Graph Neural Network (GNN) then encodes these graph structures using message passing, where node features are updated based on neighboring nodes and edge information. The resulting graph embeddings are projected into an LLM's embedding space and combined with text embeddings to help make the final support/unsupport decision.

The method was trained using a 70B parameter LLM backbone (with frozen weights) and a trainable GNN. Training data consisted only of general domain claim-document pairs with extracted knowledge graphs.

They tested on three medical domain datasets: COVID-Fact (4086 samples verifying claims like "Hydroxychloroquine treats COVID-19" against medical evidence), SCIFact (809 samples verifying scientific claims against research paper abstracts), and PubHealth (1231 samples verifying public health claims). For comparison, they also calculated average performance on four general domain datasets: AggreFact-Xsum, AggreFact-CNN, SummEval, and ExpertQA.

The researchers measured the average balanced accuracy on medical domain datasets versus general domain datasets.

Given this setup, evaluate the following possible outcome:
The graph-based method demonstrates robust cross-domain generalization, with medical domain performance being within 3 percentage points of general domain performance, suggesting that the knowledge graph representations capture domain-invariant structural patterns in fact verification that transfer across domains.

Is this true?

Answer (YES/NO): NO